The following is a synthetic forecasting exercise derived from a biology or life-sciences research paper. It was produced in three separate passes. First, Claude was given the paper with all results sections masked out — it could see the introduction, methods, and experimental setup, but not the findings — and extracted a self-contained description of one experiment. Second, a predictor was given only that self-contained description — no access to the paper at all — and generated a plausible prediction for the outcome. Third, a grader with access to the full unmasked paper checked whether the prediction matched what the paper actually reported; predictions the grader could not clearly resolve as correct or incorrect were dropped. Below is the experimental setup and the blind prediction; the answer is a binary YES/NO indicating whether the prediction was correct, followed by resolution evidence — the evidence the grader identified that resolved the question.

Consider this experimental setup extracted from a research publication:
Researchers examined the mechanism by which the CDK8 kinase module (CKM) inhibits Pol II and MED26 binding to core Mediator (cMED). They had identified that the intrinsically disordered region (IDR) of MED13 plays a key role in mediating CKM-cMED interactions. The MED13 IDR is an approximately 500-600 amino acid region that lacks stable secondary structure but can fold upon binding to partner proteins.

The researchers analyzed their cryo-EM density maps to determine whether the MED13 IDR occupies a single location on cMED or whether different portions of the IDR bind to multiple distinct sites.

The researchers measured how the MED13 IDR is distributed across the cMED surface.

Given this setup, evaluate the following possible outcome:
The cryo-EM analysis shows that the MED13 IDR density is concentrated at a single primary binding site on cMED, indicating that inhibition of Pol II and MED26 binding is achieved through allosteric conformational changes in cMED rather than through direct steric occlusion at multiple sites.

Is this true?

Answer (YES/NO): NO